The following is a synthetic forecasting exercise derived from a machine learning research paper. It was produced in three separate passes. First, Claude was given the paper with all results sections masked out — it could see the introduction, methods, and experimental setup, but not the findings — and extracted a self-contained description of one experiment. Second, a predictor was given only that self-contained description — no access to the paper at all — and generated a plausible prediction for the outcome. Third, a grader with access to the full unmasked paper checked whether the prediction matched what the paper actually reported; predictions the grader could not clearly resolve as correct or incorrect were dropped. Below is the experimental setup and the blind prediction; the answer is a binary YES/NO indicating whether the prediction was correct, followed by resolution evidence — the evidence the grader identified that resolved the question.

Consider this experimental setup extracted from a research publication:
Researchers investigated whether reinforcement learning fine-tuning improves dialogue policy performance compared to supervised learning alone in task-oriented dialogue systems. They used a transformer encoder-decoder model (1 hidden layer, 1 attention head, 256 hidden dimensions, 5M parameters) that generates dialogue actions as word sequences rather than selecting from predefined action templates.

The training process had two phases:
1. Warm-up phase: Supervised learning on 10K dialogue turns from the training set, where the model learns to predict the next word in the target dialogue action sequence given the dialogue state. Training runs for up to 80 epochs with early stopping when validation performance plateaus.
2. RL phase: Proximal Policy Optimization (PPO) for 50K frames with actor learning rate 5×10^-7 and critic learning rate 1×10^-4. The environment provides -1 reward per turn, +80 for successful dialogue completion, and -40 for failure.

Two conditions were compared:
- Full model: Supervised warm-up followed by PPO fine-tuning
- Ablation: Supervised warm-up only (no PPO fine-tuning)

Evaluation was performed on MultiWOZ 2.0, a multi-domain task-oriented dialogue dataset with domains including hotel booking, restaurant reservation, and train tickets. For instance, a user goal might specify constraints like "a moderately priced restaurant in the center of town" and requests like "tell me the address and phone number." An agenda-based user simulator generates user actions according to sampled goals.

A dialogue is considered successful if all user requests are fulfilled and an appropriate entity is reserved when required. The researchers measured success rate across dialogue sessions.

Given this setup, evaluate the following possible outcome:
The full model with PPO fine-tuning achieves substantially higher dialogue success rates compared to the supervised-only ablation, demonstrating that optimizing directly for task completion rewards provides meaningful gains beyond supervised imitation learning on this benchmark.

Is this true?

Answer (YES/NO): YES